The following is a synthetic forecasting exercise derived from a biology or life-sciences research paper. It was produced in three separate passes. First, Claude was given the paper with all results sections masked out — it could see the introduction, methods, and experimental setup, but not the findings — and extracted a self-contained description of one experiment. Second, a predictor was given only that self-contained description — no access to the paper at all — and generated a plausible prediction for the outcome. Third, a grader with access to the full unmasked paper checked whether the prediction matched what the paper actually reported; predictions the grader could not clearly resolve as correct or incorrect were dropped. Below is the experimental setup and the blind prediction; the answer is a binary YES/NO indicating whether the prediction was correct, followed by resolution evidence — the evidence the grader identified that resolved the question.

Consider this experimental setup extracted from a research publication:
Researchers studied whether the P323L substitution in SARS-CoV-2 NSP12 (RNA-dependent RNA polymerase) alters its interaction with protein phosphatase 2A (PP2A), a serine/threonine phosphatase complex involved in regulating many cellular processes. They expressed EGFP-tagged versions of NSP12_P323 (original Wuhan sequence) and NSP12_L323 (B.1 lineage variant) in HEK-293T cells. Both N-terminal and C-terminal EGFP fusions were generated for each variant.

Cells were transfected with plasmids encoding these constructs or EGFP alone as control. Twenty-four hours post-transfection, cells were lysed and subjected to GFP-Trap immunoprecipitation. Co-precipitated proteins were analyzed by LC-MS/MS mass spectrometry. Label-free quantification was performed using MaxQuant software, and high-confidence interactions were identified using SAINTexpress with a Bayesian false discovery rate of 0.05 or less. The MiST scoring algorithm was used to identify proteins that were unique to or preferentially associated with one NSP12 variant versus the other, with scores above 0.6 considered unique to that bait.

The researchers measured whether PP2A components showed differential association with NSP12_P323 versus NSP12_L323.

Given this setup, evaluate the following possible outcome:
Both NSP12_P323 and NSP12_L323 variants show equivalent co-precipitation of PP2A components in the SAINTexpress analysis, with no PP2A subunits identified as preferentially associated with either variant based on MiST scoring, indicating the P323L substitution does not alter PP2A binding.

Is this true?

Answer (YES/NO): NO